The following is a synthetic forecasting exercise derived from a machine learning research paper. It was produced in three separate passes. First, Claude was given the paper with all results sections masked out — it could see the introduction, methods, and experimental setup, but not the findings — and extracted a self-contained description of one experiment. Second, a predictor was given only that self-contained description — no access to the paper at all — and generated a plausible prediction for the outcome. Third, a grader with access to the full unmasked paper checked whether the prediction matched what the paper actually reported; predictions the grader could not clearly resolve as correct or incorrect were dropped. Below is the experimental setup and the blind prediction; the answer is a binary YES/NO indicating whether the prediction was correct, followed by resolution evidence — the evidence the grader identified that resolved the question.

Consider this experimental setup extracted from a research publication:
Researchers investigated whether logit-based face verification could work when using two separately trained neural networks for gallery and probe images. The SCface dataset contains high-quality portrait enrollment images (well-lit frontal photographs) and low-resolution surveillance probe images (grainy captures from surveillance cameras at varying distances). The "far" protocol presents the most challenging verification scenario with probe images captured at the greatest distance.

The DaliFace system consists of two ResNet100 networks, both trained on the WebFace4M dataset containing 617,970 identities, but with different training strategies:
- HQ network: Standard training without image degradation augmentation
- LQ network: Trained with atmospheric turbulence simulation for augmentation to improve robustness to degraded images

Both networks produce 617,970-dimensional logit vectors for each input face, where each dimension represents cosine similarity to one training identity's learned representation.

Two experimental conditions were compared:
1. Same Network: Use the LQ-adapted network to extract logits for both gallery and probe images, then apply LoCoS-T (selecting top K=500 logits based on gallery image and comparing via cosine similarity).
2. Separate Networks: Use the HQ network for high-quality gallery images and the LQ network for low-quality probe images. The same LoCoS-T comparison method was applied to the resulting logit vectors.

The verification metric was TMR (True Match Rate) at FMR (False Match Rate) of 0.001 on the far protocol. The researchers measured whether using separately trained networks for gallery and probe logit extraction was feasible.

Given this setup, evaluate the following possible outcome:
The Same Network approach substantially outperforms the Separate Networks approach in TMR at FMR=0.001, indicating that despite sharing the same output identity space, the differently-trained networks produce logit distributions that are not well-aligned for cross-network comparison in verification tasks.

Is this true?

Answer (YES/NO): NO